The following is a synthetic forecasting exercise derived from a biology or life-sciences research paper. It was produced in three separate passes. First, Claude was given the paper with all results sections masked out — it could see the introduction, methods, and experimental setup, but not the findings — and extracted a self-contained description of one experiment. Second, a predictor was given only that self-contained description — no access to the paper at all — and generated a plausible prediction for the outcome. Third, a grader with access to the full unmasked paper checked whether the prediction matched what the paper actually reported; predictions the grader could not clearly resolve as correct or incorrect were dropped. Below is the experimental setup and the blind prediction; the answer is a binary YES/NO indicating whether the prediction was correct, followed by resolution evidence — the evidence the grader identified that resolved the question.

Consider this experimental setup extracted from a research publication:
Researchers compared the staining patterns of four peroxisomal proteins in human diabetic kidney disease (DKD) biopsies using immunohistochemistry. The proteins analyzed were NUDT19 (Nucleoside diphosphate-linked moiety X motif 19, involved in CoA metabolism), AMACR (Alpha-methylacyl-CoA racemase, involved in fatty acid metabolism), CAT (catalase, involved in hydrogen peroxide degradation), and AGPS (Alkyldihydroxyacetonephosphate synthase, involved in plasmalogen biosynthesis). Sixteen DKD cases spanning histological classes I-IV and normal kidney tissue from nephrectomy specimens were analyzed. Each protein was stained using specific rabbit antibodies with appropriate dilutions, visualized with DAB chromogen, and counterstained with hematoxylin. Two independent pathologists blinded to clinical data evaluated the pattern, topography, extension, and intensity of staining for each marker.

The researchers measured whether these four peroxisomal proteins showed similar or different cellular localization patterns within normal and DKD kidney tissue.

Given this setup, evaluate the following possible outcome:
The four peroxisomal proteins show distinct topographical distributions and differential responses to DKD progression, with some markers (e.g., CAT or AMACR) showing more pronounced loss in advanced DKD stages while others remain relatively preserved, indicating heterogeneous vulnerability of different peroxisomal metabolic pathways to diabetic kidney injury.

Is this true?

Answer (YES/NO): NO